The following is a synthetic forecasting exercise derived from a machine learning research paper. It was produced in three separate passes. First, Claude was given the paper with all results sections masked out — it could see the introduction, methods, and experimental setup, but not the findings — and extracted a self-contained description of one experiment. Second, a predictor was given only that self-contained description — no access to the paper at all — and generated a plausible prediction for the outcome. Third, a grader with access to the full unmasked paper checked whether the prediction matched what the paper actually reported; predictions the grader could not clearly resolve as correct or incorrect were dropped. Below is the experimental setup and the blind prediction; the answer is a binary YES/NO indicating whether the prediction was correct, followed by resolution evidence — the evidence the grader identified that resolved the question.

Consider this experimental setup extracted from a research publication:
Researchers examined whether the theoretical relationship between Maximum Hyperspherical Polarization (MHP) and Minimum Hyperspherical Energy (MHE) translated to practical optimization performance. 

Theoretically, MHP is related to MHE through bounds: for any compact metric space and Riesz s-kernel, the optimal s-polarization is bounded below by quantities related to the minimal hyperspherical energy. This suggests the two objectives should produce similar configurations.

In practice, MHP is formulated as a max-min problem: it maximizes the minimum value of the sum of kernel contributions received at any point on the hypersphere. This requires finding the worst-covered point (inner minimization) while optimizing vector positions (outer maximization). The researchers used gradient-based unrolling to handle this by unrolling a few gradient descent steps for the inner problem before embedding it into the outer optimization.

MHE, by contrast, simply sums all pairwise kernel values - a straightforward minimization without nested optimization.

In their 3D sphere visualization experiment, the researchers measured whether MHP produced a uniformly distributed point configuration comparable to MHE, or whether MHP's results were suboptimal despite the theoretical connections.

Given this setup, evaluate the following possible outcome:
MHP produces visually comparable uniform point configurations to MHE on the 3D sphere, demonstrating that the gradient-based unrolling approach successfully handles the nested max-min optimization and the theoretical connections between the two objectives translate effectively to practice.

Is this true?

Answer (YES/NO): NO